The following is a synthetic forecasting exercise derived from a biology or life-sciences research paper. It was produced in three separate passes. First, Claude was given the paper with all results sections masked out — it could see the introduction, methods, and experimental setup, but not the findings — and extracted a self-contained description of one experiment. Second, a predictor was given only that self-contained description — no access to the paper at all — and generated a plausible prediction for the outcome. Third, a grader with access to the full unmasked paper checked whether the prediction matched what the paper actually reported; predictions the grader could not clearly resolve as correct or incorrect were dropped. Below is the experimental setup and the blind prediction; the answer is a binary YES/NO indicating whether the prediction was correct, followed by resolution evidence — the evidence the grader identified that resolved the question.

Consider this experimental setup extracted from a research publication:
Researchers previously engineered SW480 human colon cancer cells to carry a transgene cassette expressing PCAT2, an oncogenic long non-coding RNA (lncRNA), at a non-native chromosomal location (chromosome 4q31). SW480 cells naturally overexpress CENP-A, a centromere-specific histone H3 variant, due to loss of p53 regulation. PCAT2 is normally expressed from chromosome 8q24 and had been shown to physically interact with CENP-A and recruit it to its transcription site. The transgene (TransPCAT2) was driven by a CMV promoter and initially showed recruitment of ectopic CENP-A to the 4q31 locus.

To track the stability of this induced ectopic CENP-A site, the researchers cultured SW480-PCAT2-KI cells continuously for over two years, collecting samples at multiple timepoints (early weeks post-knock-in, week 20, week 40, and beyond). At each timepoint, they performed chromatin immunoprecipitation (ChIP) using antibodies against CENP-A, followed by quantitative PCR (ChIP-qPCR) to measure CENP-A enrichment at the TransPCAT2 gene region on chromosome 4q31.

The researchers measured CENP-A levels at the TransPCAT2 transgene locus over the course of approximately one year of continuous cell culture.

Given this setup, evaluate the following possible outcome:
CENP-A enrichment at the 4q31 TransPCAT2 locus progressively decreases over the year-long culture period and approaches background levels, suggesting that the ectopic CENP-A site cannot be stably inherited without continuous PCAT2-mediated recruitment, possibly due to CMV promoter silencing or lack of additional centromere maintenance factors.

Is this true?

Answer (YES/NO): YES